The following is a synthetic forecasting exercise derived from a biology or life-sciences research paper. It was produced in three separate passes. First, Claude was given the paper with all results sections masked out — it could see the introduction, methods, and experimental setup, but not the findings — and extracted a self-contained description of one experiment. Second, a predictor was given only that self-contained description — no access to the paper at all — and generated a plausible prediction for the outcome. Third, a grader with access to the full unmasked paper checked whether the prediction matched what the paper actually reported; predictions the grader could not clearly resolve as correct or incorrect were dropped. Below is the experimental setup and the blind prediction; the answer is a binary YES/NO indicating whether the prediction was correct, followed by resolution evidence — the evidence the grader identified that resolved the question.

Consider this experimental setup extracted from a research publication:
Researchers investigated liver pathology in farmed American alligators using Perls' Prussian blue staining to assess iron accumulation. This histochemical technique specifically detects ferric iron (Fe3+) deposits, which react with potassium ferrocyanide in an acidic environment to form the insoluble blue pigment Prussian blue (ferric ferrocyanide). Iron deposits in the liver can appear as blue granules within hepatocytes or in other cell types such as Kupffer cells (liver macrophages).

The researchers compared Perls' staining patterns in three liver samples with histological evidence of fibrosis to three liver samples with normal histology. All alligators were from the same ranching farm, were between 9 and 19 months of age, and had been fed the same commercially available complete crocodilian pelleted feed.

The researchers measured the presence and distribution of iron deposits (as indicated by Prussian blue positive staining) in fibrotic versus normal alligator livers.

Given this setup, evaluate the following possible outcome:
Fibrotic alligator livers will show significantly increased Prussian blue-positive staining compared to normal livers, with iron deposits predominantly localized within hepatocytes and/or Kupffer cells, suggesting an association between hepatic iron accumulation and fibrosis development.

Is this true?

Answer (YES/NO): NO